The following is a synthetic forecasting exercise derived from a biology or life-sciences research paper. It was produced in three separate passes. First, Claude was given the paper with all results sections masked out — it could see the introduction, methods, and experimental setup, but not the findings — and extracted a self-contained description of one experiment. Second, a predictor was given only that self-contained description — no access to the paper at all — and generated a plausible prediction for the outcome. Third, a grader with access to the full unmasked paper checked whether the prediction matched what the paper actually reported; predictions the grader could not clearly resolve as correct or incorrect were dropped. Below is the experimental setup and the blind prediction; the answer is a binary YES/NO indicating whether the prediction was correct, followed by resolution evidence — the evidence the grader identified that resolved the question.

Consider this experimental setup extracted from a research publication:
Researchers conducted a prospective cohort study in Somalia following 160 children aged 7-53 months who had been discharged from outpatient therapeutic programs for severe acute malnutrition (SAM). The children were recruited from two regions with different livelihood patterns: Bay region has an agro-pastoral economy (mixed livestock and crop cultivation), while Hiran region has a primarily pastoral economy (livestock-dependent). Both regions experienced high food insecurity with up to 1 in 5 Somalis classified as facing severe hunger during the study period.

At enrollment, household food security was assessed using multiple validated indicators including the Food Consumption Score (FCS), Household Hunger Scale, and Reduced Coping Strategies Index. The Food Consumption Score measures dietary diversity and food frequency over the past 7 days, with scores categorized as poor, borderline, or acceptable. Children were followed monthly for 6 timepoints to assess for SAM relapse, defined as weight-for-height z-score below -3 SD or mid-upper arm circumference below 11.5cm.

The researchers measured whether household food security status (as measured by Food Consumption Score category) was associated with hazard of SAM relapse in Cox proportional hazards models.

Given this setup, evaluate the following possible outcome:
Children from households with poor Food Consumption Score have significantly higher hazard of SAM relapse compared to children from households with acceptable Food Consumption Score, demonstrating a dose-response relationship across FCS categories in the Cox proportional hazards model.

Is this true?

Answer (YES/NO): NO